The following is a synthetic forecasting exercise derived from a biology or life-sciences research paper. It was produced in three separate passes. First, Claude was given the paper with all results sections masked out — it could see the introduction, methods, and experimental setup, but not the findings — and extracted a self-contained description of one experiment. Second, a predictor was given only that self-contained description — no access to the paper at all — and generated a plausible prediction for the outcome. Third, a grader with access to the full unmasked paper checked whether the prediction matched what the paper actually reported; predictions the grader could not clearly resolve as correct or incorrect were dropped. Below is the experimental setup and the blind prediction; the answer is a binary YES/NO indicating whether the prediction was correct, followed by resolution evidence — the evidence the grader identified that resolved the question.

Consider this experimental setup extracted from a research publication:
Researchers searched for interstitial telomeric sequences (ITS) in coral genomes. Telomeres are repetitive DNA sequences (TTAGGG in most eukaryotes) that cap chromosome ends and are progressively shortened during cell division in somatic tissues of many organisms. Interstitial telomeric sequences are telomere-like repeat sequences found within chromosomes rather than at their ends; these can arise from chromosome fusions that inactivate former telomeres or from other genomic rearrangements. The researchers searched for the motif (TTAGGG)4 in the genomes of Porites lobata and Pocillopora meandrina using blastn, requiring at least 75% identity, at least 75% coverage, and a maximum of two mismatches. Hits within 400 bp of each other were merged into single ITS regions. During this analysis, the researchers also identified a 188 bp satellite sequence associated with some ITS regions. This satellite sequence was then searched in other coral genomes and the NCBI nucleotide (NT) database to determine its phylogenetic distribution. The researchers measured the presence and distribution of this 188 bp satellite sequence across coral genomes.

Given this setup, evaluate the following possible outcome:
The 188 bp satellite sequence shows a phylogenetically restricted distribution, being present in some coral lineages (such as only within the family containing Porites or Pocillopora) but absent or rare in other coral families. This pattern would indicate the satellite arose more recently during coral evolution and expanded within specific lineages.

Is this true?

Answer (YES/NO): YES